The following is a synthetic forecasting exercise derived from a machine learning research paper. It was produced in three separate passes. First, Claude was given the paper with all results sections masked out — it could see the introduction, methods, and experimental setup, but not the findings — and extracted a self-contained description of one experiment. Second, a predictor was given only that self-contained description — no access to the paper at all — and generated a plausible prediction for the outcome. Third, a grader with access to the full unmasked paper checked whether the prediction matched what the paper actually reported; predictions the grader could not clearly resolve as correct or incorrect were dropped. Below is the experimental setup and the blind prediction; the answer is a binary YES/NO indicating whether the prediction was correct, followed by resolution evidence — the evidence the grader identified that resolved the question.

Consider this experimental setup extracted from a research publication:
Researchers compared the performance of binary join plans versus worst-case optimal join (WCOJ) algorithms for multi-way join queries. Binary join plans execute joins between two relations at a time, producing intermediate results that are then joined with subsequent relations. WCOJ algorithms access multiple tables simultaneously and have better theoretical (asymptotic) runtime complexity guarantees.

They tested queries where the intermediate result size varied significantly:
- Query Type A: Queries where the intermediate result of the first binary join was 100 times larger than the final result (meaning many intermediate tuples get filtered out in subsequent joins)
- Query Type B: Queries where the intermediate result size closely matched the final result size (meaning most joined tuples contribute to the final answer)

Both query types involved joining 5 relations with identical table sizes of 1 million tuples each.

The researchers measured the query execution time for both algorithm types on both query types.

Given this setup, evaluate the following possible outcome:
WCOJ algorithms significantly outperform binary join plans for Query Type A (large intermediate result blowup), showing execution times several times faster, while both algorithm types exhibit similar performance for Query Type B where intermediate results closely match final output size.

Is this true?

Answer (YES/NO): NO